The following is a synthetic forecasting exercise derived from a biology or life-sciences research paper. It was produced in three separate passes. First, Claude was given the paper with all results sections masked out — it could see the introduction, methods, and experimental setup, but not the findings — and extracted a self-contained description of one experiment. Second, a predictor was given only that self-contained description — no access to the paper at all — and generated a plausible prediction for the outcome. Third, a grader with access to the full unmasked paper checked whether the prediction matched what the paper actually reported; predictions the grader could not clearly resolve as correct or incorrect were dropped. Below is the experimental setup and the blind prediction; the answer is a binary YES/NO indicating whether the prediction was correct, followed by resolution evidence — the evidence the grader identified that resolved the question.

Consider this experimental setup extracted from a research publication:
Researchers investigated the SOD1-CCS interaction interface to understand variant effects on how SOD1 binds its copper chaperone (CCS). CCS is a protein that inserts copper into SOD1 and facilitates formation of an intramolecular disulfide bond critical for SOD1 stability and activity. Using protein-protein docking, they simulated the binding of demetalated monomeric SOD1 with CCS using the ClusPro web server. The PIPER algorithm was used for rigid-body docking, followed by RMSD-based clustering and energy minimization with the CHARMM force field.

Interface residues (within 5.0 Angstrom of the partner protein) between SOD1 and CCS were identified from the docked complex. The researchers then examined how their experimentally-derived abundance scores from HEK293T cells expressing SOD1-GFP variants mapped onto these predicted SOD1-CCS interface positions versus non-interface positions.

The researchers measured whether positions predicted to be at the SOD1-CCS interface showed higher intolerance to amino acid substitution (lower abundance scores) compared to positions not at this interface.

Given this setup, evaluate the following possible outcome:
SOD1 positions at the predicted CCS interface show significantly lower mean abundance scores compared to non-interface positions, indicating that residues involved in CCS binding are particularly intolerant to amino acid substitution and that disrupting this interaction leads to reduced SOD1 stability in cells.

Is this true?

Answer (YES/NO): NO